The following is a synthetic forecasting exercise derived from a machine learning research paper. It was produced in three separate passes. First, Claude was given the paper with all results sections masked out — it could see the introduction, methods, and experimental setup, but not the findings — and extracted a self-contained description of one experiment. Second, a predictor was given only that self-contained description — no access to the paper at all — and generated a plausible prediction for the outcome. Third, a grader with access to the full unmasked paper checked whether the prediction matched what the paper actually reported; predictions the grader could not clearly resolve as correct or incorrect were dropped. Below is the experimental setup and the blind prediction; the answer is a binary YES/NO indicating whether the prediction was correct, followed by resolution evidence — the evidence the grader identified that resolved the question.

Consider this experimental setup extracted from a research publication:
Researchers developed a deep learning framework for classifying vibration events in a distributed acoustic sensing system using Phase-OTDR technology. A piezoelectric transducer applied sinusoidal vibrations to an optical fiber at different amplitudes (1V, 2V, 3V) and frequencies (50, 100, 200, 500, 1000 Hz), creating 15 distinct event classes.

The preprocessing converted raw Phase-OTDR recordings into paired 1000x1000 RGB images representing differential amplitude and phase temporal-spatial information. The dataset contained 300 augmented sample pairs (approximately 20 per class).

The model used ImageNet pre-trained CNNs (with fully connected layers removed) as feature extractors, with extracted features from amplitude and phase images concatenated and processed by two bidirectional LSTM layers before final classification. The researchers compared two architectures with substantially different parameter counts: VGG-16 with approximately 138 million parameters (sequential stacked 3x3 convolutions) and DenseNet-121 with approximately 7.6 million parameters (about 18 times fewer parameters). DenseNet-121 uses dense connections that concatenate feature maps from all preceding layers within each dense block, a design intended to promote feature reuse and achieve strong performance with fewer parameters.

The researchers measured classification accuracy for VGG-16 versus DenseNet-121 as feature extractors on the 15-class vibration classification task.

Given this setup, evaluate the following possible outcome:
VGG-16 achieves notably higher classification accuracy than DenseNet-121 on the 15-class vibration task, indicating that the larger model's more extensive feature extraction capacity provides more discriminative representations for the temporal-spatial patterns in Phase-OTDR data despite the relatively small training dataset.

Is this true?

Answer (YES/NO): YES